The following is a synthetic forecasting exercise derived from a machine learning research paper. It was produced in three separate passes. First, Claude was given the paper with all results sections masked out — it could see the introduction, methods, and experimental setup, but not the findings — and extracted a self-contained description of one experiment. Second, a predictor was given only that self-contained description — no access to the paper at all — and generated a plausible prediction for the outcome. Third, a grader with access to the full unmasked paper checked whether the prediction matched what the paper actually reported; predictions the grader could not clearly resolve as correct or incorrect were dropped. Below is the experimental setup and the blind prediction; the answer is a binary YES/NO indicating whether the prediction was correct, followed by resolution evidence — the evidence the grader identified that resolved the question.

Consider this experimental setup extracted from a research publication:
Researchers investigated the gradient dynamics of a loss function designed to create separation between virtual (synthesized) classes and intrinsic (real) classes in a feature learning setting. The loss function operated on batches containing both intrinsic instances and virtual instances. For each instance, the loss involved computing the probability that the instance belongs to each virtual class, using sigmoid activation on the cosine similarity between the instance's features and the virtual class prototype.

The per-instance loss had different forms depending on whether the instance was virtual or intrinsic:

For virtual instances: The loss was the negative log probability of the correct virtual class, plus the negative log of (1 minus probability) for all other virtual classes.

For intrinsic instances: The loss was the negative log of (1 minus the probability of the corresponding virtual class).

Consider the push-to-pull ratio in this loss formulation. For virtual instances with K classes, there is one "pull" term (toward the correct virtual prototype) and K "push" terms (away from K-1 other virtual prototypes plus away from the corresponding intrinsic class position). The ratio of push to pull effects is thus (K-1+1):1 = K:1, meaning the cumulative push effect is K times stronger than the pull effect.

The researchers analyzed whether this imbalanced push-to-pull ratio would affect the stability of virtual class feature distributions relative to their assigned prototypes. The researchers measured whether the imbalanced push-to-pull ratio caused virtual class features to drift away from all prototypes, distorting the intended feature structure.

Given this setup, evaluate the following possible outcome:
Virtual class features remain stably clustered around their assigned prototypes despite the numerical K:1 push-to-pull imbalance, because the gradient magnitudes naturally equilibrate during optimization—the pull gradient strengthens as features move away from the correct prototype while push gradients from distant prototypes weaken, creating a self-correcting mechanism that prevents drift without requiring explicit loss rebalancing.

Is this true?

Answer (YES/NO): NO